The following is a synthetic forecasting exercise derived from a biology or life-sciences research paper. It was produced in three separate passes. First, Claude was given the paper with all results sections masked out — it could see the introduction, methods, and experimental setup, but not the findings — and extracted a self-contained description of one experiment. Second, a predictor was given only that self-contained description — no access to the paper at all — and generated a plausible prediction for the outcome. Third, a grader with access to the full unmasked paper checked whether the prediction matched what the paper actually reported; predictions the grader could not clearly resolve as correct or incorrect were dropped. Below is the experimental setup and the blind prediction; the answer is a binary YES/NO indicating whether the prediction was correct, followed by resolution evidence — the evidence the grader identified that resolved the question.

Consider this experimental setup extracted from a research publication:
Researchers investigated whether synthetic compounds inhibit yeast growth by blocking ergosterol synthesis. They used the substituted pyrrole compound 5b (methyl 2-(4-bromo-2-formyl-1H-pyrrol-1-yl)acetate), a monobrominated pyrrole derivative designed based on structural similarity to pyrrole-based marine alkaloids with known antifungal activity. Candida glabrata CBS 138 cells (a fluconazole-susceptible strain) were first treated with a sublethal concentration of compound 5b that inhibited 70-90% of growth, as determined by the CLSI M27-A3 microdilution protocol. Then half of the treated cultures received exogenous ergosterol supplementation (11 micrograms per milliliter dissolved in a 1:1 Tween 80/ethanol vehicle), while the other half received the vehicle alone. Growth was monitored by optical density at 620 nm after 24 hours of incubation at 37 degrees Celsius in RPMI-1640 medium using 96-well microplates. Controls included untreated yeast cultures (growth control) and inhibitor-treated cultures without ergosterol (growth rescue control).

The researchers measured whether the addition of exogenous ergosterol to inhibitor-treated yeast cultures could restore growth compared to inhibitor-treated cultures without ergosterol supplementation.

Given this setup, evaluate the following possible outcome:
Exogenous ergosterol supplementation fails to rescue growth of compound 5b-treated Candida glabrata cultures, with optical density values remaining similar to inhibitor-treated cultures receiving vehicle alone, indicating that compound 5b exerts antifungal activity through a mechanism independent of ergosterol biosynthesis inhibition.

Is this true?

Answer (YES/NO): NO